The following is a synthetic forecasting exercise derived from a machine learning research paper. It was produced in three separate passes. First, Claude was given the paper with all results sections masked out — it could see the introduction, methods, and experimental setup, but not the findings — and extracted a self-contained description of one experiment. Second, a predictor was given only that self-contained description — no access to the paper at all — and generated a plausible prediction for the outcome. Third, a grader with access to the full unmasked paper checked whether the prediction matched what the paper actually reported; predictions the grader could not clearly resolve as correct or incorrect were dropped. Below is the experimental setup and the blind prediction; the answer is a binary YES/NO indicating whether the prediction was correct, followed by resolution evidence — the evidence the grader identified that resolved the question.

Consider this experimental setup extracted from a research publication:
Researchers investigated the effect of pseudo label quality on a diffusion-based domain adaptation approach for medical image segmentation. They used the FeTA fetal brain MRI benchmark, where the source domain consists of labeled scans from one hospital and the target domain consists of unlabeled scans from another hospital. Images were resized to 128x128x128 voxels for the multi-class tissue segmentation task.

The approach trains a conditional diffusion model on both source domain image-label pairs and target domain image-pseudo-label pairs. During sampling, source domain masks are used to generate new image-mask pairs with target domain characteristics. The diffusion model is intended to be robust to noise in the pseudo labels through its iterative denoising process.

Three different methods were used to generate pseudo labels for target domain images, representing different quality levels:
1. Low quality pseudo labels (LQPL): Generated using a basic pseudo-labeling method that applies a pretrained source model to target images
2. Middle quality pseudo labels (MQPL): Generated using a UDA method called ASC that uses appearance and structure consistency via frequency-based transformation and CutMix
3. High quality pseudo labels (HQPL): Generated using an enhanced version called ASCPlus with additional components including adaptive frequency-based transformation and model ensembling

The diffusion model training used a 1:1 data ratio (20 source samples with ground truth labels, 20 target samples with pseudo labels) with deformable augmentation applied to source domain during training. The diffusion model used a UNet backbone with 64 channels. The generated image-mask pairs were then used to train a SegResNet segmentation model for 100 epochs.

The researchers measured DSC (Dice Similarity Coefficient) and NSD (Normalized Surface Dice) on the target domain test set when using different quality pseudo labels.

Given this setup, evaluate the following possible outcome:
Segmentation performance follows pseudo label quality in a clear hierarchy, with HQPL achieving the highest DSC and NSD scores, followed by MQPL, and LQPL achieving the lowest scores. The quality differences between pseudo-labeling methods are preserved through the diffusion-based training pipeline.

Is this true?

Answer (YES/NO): YES